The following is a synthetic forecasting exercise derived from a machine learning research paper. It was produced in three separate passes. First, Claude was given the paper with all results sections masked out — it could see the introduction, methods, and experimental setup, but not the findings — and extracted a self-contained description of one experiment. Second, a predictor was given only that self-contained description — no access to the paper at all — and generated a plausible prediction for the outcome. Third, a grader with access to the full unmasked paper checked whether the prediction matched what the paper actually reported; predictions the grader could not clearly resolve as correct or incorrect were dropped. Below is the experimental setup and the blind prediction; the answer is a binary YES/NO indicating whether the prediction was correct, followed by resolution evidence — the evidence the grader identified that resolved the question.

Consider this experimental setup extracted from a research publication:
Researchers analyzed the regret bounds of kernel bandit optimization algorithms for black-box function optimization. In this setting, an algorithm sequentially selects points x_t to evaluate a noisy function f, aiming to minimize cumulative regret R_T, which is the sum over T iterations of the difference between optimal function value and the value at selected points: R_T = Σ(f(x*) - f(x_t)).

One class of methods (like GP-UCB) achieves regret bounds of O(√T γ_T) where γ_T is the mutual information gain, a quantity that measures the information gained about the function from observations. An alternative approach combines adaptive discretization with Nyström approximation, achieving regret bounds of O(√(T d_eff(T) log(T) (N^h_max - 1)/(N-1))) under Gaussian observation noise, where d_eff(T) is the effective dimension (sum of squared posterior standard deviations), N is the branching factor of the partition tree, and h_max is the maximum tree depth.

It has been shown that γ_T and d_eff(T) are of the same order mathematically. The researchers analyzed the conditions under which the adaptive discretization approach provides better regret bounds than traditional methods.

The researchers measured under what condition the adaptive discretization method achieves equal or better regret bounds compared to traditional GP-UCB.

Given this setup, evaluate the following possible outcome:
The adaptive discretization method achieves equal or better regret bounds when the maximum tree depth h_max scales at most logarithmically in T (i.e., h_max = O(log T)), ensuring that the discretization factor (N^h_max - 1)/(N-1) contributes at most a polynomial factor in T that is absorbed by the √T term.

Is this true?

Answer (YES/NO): NO